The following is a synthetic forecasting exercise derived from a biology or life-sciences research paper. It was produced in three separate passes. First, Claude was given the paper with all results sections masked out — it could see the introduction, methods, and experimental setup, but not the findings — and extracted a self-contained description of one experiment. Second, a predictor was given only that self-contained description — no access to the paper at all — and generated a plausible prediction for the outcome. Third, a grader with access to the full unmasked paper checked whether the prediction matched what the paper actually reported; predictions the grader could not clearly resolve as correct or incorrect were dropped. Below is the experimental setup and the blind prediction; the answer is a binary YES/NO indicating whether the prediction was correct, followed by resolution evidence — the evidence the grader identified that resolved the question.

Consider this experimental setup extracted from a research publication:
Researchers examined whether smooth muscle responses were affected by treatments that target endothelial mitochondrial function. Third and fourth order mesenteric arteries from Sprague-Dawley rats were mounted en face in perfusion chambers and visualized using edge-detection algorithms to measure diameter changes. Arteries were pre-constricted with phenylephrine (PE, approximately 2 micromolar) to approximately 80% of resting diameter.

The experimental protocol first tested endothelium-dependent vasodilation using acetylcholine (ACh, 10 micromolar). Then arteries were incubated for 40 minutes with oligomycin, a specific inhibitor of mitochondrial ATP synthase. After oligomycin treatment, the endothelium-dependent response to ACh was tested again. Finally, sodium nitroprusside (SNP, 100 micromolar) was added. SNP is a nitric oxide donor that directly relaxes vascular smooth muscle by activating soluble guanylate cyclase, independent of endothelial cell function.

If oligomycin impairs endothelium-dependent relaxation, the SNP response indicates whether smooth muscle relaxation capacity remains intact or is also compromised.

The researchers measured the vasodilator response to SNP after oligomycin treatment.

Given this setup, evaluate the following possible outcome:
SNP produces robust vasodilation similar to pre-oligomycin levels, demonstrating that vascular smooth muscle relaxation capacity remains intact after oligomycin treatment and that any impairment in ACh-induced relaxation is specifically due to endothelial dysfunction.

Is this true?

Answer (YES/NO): YES